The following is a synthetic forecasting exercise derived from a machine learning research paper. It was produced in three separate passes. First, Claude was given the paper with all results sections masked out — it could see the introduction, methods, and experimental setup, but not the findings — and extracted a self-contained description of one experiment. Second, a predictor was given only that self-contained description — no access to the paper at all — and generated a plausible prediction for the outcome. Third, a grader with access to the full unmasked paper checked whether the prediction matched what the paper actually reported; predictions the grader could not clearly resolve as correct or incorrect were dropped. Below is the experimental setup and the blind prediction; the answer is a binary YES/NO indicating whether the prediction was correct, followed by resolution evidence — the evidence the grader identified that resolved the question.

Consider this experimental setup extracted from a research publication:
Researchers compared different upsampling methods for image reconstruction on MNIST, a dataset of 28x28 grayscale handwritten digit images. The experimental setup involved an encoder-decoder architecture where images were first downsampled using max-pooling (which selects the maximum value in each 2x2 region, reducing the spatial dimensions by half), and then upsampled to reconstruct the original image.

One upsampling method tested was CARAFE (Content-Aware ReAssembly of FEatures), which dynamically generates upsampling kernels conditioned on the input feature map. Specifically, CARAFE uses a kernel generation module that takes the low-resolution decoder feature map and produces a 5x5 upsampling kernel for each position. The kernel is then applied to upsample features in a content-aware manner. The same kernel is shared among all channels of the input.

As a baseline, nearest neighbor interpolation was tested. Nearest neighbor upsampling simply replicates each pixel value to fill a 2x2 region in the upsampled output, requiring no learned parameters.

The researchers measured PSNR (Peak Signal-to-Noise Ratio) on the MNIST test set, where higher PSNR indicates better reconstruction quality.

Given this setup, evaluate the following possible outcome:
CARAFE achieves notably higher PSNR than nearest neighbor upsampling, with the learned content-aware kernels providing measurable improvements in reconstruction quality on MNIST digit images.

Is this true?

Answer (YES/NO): NO